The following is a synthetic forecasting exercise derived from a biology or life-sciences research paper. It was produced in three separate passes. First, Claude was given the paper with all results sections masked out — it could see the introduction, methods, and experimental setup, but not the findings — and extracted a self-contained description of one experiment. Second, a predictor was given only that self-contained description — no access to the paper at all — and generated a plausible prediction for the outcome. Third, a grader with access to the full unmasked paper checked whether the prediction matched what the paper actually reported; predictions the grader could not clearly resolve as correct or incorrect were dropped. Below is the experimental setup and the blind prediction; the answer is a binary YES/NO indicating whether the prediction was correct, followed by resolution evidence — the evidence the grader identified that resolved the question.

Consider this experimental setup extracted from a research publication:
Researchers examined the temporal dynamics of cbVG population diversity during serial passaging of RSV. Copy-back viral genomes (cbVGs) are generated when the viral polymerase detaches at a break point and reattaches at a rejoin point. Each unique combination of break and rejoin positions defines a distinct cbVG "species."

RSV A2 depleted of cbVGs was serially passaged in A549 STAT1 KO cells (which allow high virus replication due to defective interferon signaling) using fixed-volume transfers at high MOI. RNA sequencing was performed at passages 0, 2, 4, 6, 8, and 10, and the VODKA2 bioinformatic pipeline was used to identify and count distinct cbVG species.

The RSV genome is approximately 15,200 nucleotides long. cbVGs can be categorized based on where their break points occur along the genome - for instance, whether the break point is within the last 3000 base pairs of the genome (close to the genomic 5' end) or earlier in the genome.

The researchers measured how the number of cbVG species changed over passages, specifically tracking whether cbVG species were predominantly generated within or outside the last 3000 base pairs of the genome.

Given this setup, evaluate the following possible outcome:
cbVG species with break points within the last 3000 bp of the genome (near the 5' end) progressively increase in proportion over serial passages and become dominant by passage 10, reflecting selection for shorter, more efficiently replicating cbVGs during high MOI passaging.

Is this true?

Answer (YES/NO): NO